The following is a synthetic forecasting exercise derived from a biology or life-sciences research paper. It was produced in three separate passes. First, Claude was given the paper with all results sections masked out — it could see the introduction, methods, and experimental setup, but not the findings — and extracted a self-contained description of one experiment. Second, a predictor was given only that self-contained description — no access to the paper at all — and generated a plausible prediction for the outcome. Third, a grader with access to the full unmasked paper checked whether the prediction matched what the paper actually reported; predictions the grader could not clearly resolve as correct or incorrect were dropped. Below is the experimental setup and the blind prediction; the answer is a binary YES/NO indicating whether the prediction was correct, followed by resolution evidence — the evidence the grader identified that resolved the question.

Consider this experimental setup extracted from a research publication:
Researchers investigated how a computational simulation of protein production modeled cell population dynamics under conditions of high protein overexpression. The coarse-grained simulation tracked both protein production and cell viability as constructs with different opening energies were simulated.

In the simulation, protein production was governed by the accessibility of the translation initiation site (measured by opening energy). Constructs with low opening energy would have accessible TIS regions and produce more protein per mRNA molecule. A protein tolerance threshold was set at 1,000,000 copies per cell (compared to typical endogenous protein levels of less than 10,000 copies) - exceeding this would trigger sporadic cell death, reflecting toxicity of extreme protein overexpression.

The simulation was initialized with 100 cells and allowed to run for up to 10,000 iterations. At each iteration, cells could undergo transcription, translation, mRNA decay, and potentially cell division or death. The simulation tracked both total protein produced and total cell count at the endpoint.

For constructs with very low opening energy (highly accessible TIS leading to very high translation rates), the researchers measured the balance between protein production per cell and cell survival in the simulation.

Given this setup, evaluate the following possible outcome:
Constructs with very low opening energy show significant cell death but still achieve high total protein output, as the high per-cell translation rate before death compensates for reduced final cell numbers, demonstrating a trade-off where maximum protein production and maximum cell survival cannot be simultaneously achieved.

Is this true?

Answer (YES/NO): NO